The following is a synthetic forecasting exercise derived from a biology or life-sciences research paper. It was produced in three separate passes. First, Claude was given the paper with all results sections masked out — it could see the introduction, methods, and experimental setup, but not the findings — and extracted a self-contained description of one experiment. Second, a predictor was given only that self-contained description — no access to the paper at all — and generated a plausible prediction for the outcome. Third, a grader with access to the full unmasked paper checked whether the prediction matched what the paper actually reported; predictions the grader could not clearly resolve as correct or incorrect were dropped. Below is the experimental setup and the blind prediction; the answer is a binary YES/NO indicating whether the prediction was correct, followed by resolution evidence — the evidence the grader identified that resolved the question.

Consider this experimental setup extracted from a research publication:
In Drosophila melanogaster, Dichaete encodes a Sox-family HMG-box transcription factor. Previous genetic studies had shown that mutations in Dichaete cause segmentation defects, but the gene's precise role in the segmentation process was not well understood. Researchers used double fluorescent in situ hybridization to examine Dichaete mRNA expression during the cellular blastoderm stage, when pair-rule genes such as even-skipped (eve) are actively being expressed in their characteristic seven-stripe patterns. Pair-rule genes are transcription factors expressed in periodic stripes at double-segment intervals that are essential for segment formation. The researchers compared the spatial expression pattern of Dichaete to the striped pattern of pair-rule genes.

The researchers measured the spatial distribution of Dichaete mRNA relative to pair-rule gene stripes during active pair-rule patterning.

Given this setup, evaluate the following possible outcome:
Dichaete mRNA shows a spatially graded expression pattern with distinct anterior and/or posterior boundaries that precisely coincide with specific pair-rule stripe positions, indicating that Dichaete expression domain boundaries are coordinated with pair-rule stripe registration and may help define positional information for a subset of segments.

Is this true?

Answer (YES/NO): NO